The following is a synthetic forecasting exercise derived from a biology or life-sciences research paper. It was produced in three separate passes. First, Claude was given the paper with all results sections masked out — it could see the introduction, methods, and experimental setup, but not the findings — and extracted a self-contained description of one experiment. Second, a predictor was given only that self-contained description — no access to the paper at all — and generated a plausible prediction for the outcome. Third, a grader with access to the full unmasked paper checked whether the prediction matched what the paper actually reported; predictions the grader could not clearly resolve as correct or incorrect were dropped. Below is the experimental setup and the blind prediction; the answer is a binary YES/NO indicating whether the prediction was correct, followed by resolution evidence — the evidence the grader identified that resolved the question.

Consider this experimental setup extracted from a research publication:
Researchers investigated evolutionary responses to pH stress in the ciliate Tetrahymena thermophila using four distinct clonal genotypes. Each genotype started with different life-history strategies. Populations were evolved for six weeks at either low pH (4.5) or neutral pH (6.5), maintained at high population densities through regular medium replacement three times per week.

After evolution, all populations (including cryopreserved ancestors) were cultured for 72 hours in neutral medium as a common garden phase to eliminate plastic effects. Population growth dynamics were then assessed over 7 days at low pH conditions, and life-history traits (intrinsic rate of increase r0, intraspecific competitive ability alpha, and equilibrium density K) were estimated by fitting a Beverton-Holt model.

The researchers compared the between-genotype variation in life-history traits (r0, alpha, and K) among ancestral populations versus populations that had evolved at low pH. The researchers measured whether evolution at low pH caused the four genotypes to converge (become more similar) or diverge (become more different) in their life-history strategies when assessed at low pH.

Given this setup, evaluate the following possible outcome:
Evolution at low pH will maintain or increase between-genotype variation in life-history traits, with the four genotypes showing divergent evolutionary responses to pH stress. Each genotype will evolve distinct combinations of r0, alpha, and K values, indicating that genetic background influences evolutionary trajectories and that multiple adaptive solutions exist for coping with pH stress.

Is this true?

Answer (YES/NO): NO